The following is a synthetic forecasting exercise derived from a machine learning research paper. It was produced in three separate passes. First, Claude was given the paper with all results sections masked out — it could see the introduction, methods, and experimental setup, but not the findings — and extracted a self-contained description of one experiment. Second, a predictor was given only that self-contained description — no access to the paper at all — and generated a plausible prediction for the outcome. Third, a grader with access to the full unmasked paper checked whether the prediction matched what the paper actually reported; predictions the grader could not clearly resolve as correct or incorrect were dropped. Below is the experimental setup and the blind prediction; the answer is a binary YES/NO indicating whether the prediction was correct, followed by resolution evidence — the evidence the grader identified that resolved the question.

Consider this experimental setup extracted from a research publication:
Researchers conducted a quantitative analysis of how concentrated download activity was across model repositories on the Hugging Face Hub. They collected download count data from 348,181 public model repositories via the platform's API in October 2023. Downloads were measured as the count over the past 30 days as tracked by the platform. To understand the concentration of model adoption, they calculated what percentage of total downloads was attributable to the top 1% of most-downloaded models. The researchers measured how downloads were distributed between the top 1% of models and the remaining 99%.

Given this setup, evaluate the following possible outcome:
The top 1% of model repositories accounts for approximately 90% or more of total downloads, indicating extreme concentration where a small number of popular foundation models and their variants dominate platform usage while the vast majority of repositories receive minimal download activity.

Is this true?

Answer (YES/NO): YES